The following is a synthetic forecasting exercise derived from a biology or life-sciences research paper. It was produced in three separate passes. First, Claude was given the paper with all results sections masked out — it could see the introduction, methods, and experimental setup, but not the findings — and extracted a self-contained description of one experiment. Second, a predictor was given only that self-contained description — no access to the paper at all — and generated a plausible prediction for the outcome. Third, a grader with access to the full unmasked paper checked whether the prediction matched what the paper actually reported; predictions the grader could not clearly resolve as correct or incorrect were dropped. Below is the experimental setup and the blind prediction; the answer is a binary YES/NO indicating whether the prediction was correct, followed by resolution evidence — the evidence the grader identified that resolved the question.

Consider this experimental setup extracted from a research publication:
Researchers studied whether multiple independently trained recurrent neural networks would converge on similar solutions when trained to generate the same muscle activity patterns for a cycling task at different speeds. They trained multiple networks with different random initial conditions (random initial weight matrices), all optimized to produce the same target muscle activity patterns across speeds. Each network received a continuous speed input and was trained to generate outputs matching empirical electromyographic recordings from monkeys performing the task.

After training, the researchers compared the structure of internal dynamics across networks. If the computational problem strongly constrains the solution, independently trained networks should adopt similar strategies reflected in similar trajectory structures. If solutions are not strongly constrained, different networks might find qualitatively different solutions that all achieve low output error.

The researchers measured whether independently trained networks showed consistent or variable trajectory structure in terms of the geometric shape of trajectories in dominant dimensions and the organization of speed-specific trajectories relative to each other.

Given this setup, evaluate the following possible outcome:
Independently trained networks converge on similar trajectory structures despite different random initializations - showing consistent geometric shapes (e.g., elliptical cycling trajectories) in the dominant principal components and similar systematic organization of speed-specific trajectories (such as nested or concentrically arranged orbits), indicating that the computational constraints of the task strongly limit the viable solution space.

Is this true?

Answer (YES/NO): YES